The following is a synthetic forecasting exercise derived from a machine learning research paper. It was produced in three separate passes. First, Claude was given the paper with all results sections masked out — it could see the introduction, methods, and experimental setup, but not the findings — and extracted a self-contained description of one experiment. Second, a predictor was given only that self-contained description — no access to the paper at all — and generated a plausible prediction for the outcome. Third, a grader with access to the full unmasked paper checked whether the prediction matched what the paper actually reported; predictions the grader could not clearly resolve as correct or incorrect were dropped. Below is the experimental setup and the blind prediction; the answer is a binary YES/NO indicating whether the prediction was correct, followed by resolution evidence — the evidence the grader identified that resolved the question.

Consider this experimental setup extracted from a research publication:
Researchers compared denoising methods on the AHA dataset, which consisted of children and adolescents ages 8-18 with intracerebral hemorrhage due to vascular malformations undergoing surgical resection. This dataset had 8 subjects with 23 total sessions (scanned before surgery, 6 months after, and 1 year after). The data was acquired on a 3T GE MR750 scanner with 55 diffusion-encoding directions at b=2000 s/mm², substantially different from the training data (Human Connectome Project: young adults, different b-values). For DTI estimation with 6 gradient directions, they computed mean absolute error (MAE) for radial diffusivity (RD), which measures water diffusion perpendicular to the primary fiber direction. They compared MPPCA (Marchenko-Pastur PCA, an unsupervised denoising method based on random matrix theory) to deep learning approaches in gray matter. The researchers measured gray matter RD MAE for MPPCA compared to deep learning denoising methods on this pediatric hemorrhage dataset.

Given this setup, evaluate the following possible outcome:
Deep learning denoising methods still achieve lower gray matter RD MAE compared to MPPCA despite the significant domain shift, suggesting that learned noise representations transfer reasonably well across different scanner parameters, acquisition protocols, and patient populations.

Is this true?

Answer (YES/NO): NO